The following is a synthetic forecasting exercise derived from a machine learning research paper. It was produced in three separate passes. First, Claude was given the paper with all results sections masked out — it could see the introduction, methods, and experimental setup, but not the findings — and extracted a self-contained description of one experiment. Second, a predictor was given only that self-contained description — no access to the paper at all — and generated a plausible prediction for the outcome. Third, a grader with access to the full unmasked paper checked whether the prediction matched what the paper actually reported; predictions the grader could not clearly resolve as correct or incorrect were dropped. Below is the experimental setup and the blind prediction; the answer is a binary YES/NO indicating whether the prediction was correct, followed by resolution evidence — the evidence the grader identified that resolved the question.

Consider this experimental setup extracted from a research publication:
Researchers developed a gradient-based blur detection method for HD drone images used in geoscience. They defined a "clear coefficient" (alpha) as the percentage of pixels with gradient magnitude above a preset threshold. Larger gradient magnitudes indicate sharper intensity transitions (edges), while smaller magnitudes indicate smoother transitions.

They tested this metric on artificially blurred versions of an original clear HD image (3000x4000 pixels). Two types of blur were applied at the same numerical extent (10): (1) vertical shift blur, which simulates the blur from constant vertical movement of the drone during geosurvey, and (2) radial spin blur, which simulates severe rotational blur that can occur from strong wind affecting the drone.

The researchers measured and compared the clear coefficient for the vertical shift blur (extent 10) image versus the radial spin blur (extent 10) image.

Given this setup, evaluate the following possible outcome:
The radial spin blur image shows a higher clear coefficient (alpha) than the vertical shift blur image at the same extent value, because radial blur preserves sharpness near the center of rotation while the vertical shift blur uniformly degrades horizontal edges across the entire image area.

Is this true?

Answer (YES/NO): NO